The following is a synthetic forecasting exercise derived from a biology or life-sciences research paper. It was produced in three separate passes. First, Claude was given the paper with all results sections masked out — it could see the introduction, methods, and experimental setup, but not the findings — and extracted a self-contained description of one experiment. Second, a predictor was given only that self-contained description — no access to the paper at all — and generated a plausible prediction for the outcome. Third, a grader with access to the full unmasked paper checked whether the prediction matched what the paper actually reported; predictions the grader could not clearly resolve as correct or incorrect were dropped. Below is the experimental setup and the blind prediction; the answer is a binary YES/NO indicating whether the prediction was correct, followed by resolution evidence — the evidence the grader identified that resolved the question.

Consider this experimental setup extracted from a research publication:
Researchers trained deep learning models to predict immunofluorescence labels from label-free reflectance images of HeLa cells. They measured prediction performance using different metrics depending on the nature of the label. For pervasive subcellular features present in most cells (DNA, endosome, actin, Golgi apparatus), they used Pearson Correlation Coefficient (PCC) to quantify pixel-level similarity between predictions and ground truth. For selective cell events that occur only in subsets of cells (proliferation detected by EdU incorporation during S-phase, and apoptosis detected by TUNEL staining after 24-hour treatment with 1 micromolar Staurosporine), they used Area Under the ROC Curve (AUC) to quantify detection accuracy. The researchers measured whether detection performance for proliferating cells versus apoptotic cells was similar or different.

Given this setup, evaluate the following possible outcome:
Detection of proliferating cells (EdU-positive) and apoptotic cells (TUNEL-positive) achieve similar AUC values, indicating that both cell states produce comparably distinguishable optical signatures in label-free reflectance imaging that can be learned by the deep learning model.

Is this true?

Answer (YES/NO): NO